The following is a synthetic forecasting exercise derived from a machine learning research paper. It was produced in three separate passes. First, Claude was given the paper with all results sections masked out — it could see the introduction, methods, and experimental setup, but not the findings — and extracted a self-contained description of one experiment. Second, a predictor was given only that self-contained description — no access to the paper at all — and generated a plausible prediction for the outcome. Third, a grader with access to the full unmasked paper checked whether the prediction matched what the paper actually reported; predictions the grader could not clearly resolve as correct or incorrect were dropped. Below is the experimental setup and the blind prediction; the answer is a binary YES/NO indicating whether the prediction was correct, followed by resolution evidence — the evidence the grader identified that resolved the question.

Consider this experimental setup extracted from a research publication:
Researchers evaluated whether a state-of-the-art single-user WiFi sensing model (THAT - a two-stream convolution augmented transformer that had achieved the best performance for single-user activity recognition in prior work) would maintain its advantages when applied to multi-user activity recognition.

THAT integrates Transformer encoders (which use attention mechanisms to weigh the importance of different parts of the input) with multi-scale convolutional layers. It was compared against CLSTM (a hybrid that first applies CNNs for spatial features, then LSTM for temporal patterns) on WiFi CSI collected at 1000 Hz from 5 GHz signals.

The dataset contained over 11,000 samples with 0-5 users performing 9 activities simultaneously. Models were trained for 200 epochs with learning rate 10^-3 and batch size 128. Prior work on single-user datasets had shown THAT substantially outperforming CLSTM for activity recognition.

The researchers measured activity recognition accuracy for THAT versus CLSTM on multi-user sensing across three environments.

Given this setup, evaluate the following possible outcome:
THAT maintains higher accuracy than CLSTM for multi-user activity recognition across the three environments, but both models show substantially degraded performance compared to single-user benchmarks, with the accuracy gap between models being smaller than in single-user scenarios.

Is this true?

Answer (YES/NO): NO